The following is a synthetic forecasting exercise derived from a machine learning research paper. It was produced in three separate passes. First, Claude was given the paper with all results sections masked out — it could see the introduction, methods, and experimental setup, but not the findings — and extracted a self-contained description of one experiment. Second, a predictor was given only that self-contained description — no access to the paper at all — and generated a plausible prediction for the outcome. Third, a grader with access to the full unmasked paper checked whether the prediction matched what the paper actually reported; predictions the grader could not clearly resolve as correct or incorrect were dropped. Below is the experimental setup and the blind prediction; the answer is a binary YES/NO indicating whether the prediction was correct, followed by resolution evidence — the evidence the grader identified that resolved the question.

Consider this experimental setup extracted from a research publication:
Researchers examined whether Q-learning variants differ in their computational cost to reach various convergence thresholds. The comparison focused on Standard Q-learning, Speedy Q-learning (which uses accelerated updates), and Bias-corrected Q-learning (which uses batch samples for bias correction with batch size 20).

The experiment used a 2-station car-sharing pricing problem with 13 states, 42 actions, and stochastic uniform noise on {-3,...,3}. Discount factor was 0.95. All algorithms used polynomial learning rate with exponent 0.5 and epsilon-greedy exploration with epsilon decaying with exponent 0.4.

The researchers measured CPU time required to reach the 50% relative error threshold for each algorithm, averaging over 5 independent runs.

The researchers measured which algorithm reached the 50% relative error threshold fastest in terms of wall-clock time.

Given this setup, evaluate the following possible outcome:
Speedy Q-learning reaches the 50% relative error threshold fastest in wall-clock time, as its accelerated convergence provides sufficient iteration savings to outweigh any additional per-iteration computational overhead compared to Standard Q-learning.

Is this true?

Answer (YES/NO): NO